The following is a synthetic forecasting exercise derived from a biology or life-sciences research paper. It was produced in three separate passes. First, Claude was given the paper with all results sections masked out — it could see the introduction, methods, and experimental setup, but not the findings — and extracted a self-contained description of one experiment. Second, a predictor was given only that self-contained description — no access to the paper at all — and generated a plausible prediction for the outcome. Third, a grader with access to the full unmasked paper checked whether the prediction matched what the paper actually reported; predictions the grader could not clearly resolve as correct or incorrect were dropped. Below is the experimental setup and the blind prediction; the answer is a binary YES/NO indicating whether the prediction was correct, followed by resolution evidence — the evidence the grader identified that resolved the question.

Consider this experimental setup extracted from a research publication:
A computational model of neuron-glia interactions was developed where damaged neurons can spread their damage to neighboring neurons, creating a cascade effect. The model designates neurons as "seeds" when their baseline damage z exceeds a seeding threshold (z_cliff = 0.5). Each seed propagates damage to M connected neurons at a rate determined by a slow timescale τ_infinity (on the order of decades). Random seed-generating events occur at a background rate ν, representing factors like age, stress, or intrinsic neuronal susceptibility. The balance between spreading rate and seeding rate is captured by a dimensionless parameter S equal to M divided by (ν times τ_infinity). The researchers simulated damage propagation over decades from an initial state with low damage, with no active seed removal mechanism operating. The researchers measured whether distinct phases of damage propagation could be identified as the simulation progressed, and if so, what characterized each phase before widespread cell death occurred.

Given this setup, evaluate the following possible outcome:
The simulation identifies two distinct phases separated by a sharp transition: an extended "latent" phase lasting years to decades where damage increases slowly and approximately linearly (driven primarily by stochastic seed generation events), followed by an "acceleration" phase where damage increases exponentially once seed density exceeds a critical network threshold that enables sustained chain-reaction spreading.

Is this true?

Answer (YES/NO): NO